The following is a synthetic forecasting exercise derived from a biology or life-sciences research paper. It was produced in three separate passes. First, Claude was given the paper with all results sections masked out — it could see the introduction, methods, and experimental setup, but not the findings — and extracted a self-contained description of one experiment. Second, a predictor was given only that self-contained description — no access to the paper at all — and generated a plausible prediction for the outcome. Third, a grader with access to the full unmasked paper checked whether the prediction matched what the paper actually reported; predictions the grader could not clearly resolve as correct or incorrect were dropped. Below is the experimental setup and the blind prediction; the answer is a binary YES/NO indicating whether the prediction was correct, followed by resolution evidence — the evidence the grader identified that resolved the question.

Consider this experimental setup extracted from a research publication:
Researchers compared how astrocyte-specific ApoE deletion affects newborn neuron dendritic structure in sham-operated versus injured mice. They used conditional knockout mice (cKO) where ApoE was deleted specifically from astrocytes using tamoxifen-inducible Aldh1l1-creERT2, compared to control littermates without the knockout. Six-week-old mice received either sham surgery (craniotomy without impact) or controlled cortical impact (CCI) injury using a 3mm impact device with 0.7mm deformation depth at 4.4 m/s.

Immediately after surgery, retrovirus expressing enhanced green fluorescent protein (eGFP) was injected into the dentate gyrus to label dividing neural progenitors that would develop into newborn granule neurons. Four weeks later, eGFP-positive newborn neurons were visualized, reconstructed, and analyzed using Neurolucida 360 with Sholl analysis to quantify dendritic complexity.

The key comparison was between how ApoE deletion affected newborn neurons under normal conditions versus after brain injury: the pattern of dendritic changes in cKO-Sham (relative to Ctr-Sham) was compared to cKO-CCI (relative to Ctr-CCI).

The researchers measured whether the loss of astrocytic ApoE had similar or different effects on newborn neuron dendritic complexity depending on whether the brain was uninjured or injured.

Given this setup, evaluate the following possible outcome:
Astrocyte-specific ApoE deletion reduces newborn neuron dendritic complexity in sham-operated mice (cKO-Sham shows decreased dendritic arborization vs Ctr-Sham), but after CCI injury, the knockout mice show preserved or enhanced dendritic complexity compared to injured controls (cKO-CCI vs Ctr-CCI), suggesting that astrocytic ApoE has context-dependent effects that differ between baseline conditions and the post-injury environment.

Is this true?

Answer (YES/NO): NO